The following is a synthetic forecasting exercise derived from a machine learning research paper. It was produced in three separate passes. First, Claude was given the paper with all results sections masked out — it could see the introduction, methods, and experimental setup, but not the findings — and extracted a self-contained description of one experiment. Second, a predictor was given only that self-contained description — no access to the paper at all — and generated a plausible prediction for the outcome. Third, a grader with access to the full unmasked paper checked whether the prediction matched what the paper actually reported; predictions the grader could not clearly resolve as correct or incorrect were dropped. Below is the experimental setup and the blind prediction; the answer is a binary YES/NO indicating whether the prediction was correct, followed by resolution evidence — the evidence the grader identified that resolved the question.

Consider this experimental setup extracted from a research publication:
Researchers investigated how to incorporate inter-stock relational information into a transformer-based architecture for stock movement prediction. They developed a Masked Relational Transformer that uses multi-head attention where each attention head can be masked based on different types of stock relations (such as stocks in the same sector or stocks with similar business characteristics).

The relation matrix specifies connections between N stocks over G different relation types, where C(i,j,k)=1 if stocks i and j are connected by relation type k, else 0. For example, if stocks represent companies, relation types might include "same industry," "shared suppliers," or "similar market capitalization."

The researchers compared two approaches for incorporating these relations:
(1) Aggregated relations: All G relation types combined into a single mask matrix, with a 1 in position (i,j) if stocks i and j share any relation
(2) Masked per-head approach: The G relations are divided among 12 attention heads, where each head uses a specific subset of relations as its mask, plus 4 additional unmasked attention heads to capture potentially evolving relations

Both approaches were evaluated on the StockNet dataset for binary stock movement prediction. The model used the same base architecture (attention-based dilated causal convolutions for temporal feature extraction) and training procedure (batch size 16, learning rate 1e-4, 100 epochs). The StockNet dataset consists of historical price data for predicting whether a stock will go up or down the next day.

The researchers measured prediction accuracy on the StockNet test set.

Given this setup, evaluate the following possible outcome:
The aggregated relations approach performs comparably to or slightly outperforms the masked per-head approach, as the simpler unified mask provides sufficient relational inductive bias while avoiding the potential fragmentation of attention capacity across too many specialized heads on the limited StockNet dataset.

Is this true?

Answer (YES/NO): NO